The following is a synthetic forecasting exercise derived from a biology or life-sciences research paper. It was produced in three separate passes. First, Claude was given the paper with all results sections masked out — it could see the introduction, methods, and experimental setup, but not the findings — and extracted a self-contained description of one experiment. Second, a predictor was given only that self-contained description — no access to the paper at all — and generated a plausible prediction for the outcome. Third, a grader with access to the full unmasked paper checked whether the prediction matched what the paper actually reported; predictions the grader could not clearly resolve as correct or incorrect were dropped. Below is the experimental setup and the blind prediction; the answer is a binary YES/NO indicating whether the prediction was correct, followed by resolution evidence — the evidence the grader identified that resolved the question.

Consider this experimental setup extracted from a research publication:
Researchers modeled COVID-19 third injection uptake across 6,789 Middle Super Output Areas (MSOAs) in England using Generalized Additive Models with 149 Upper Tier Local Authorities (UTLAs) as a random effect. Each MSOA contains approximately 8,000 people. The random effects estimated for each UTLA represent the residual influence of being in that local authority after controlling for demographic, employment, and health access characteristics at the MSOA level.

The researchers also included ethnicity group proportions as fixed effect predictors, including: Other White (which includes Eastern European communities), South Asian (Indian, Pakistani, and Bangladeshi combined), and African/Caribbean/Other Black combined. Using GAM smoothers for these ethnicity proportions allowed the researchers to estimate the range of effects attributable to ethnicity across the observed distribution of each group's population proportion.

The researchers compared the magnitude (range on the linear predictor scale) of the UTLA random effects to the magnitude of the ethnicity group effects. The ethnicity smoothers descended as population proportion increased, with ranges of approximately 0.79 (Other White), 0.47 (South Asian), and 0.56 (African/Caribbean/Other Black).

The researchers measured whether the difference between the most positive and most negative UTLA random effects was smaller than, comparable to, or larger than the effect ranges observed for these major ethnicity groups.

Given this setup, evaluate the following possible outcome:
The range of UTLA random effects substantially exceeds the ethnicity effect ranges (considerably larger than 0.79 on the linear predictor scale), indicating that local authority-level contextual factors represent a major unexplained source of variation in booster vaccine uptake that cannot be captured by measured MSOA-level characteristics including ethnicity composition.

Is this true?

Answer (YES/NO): NO